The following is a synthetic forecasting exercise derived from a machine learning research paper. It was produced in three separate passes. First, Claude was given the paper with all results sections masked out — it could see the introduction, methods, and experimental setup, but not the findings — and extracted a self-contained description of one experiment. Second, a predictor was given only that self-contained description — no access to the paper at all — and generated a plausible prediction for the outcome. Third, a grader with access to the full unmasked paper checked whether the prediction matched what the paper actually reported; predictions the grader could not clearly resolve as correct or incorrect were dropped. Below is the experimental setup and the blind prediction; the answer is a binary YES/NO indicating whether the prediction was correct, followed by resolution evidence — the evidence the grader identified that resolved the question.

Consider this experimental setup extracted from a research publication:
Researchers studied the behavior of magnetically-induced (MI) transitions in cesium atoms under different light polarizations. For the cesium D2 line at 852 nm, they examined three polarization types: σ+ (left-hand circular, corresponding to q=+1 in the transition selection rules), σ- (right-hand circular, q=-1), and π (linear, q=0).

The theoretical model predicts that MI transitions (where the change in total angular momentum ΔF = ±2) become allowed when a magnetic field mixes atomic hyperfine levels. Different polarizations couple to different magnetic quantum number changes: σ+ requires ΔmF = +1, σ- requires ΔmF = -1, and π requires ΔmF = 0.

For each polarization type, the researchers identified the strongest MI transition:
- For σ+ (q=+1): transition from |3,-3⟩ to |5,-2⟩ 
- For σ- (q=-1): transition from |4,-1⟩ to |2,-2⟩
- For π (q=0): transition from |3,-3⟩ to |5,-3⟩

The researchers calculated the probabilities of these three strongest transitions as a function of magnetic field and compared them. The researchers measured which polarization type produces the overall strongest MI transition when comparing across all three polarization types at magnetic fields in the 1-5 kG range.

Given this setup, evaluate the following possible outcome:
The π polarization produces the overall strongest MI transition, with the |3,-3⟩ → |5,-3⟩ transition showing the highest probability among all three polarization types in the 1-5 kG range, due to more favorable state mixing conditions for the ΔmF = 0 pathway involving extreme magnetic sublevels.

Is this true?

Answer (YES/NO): NO